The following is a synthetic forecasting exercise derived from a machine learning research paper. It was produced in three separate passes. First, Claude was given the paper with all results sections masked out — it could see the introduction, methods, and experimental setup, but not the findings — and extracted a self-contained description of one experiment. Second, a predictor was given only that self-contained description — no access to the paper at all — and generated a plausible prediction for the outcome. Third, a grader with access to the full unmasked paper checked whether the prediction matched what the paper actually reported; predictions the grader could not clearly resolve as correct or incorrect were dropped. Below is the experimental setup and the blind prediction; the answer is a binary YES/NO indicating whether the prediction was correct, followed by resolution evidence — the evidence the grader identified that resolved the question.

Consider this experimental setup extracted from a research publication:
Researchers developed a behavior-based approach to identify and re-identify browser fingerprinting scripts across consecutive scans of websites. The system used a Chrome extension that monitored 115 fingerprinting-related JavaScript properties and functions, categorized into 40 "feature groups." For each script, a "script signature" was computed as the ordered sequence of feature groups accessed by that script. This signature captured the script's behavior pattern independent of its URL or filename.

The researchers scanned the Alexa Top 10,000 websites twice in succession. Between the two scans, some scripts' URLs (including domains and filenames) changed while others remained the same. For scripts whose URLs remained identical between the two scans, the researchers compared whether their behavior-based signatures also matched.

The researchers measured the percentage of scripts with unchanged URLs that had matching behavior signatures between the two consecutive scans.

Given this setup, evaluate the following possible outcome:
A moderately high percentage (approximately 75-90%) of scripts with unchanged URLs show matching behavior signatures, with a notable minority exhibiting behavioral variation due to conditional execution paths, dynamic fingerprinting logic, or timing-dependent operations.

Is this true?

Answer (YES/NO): YES